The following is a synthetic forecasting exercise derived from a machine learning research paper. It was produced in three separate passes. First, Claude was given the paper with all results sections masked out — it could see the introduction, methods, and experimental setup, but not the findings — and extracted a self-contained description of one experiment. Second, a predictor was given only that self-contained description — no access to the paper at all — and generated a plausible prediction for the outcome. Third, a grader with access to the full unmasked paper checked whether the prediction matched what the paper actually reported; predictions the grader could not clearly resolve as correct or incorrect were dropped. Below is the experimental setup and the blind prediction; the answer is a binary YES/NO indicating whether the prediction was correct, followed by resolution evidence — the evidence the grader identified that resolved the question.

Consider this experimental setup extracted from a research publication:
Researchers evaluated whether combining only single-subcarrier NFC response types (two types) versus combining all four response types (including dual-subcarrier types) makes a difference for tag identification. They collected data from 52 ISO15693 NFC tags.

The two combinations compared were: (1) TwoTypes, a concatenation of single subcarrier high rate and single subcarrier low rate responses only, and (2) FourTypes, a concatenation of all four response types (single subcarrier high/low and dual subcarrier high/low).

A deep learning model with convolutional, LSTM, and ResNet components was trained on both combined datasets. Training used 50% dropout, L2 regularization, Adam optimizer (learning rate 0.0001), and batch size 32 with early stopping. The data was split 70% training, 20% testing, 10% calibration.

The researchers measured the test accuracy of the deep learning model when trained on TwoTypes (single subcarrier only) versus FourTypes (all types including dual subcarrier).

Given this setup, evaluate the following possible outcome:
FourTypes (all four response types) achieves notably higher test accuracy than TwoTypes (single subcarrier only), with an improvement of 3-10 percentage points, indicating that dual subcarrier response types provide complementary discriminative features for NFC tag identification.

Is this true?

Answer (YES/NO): NO